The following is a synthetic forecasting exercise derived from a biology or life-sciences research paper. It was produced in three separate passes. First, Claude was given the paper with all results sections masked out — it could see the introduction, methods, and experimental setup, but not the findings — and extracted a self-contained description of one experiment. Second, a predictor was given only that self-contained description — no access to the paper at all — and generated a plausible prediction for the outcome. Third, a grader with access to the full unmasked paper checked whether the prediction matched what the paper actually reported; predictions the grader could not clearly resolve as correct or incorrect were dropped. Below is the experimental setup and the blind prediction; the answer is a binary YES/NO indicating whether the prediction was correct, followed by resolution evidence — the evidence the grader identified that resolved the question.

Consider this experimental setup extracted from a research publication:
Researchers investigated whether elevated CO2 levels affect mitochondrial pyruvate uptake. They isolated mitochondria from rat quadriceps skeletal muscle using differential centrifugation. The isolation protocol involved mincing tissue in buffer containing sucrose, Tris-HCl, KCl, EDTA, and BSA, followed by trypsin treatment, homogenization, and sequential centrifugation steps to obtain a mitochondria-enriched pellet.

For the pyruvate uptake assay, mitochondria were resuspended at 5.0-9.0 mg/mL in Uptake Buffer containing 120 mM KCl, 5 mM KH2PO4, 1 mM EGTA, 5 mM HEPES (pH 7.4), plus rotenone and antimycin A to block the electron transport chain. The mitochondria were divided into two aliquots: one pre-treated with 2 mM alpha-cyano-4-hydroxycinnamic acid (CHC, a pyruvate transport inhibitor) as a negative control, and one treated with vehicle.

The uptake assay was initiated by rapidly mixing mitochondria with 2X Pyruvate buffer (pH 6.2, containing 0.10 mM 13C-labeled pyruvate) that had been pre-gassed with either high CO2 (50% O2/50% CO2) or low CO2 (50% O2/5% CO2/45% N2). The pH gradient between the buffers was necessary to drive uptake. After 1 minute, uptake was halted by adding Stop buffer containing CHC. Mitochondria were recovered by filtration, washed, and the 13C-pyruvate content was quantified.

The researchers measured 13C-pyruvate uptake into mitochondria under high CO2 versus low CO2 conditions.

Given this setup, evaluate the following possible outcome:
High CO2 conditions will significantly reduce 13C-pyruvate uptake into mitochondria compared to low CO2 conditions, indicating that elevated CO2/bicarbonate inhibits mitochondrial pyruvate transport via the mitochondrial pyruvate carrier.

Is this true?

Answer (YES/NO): YES